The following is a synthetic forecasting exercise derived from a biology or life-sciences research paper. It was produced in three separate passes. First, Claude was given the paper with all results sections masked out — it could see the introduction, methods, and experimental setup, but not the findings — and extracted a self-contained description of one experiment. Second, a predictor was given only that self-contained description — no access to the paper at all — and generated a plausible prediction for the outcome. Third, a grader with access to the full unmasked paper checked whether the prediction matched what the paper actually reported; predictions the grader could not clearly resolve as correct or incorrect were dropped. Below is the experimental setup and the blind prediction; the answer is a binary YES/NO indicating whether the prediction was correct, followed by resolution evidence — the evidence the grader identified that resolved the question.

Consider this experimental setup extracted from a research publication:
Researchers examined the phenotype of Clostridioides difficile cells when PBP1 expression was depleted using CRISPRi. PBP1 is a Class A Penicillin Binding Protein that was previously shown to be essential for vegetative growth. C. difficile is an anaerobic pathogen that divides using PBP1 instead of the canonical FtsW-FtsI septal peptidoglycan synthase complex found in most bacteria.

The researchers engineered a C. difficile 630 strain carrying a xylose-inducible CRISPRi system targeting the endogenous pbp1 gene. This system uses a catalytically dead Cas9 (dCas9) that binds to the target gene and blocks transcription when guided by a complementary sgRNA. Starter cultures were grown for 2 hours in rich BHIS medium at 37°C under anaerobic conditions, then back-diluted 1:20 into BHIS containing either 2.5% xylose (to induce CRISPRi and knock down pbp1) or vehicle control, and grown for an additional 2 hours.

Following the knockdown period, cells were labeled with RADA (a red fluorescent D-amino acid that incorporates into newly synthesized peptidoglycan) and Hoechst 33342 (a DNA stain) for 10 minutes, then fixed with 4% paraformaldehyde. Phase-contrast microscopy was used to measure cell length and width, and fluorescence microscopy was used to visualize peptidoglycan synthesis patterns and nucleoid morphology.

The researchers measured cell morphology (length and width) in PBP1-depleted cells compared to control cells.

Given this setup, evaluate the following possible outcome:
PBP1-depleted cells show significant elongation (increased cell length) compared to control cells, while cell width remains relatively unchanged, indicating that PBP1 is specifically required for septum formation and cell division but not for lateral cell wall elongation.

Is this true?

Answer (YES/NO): NO